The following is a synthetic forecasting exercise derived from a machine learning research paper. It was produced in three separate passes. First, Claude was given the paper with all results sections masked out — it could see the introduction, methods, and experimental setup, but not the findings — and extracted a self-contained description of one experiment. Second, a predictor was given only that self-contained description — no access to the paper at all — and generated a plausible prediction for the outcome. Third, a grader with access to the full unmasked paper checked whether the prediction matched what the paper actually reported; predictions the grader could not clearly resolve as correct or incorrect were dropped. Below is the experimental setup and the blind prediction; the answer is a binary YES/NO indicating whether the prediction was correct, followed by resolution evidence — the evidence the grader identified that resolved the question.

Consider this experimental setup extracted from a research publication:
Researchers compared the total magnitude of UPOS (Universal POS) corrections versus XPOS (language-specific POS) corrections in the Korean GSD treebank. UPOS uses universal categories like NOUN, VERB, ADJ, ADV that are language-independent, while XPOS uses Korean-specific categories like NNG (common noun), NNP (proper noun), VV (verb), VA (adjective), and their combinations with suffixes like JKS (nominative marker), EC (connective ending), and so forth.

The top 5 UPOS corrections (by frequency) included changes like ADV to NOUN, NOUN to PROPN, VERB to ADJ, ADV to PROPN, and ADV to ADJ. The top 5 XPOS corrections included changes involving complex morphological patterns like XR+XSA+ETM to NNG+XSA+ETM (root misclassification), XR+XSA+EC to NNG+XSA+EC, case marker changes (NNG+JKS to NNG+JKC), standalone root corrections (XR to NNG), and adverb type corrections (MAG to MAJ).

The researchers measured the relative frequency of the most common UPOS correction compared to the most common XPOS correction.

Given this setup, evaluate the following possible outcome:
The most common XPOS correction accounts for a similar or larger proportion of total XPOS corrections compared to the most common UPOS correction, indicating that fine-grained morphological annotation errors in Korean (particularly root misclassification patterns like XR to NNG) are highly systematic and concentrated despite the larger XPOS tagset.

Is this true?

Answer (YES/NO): YES